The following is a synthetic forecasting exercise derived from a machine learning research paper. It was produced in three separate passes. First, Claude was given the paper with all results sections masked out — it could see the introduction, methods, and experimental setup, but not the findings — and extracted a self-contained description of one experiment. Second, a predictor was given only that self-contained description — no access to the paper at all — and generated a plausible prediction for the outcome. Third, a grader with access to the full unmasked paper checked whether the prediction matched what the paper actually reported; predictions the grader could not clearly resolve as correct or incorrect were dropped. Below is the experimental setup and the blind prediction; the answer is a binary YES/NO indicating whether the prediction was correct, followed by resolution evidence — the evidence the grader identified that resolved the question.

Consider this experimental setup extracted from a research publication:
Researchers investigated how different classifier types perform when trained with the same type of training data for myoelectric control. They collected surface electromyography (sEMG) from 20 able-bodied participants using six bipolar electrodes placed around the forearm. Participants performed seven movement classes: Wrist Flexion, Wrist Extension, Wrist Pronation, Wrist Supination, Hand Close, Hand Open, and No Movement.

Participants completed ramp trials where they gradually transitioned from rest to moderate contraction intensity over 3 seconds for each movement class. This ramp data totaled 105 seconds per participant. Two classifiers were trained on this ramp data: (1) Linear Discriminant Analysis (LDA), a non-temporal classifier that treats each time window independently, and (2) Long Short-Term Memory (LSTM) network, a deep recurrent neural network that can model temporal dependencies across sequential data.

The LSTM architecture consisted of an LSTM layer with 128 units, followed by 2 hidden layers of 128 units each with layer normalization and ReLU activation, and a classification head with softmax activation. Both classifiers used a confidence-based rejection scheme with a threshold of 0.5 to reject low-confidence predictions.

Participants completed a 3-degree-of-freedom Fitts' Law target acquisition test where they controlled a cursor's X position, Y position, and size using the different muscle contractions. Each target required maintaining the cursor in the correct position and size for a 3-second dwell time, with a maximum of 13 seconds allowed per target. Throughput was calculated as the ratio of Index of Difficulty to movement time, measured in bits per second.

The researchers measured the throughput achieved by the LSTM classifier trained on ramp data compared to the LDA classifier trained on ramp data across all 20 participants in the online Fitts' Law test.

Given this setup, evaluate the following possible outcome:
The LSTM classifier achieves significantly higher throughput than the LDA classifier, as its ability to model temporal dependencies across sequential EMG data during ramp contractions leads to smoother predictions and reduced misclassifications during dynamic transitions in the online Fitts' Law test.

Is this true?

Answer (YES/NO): NO